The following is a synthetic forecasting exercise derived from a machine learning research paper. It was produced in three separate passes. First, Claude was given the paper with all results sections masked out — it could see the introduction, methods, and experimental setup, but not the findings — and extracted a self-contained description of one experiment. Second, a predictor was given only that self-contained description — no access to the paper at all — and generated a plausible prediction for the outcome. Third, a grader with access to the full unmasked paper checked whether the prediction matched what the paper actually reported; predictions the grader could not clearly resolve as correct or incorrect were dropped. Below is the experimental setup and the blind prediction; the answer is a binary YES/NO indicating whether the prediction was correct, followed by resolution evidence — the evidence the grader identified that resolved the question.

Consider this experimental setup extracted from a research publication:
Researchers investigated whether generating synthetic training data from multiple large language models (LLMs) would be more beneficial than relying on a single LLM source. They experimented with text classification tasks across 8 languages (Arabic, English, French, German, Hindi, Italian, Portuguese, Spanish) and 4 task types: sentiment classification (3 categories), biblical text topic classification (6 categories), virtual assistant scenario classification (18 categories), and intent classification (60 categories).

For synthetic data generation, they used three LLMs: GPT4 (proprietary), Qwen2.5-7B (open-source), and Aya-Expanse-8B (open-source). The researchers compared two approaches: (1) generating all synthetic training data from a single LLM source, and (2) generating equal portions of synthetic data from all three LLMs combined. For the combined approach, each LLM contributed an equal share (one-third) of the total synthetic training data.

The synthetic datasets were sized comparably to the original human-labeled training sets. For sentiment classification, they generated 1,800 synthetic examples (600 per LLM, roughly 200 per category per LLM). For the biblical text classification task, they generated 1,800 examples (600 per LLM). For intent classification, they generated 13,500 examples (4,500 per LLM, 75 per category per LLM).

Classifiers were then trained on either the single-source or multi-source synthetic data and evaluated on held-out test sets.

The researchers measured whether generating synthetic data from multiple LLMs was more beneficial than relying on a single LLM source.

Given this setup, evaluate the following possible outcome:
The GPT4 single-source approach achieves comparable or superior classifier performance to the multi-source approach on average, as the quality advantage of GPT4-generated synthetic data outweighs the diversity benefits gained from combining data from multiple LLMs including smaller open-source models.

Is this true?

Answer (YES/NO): NO